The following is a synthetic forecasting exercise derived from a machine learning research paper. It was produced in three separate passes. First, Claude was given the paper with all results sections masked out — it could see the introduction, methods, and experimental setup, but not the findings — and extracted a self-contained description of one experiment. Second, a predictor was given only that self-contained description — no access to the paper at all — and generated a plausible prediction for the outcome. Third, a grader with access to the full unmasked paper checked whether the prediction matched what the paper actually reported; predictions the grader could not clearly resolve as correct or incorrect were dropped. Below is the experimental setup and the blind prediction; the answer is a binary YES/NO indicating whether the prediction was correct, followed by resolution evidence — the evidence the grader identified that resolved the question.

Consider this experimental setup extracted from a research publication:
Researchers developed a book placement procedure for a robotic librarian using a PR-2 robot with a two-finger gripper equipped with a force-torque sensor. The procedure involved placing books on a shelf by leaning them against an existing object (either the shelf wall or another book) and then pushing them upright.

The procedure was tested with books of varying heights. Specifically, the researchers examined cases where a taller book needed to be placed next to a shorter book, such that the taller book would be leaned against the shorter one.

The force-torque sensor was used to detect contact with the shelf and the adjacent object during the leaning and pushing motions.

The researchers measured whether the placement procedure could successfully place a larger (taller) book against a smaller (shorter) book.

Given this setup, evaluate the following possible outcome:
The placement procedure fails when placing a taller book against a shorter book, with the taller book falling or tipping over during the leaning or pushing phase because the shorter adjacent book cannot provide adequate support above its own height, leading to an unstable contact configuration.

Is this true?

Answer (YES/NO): NO